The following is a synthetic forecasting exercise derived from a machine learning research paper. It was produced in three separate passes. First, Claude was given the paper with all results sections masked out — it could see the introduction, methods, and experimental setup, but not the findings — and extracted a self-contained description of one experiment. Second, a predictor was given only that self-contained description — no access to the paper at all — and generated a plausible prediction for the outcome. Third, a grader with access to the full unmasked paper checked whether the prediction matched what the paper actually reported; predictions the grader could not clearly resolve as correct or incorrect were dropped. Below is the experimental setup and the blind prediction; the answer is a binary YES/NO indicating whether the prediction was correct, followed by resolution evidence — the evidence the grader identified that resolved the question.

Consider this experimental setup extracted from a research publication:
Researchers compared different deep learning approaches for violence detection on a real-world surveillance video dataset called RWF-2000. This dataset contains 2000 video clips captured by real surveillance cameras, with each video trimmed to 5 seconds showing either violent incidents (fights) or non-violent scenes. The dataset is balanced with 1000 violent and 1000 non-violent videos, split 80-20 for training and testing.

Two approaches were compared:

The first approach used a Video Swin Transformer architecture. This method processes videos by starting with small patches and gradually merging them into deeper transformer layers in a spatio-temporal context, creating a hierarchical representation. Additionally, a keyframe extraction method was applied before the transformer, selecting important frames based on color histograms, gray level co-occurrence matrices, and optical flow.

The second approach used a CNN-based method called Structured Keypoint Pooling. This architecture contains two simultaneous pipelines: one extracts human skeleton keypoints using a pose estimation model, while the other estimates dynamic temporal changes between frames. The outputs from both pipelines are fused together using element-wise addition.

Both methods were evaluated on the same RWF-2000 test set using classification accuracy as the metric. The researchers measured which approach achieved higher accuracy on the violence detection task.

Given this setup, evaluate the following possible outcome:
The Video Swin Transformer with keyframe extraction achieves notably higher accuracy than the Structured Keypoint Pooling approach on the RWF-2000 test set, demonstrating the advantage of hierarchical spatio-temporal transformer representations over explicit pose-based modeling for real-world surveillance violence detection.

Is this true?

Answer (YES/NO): NO